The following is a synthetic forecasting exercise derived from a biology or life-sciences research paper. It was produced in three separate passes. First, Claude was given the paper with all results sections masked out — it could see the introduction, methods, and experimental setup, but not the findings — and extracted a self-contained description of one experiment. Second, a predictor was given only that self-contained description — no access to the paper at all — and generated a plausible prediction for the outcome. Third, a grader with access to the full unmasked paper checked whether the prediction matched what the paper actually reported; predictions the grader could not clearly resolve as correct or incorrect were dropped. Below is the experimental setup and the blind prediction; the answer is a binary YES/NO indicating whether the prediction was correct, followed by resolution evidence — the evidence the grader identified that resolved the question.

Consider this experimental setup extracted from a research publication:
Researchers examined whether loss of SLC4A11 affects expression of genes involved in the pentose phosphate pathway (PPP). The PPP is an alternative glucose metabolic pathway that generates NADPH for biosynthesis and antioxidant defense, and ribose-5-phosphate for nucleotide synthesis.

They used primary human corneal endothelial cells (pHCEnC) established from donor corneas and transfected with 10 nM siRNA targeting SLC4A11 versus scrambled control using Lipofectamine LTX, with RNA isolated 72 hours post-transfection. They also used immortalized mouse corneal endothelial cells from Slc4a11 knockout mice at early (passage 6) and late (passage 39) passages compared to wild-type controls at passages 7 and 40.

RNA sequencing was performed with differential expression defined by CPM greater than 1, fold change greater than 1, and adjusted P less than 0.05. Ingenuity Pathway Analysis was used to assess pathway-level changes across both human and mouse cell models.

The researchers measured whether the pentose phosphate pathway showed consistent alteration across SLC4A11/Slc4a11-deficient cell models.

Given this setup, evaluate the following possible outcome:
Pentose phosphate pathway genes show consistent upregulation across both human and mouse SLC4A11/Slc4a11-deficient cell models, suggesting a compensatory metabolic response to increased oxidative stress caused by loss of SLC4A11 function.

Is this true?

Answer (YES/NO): NO